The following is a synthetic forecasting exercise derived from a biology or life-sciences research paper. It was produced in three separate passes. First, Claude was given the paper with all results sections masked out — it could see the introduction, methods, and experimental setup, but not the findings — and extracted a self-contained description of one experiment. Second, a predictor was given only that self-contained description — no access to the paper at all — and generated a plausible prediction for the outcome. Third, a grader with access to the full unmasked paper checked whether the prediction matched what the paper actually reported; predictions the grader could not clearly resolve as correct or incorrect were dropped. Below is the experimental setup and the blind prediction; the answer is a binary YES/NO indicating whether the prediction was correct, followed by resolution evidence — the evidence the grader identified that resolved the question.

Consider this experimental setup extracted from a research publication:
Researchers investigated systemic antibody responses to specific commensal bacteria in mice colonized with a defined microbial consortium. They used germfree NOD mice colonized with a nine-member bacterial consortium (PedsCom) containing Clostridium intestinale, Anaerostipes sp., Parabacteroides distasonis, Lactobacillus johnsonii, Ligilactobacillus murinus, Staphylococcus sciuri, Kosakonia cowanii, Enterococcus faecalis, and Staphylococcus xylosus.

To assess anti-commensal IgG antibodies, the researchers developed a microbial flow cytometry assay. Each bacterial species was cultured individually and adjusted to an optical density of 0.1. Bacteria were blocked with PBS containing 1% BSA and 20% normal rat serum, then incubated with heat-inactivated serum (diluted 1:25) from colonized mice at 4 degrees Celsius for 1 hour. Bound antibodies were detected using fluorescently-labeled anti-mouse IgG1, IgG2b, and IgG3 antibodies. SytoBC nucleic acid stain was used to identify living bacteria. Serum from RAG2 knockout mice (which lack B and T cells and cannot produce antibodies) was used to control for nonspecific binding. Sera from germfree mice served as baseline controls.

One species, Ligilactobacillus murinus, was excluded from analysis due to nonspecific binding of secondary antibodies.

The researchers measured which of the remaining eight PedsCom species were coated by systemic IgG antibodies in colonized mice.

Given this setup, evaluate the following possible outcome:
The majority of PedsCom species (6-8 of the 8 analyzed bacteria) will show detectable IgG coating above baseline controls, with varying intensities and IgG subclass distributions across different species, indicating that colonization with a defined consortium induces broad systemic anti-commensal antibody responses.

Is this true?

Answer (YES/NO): NO